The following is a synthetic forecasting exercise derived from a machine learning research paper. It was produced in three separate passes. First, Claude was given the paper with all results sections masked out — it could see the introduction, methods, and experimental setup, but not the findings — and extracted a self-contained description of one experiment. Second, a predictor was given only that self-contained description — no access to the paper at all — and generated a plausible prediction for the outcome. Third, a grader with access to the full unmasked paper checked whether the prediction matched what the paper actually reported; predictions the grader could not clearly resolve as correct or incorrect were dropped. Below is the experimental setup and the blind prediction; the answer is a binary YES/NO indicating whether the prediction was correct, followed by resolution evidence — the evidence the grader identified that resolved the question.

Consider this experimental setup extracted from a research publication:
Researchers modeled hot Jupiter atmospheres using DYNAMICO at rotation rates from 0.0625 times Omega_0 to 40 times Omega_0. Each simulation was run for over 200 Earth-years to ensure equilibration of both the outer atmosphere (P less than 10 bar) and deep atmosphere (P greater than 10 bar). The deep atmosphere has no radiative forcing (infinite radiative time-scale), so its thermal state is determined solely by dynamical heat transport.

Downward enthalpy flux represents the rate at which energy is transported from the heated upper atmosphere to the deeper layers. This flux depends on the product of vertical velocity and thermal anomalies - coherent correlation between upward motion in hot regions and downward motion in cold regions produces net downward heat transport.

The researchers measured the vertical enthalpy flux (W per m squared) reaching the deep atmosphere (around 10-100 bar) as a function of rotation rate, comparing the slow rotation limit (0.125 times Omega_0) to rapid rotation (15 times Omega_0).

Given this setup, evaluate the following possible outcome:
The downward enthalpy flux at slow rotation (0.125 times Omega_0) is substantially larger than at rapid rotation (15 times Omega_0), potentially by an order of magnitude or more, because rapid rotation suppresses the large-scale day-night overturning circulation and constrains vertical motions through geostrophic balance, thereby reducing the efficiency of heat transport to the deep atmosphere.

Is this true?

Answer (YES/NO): YES